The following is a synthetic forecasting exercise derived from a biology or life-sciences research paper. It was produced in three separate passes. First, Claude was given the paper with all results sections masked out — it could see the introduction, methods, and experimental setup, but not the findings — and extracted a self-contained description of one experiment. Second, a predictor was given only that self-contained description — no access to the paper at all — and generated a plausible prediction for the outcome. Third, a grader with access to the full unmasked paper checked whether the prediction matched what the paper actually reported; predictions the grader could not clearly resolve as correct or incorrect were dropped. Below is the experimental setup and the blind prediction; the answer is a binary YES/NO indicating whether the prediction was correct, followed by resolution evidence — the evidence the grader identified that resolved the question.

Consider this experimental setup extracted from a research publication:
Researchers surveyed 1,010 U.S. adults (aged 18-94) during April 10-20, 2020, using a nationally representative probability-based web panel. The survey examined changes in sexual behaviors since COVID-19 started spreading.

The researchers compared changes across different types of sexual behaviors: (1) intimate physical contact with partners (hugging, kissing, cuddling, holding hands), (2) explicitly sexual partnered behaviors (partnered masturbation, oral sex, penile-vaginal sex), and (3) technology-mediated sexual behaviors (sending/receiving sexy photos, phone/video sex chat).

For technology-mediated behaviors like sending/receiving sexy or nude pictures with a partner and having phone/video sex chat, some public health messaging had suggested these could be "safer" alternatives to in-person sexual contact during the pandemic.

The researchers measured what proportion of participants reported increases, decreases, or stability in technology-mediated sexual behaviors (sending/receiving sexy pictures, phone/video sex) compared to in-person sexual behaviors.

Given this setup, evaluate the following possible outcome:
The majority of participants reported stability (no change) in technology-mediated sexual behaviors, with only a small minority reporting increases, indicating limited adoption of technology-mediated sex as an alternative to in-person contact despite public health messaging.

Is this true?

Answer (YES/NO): YES